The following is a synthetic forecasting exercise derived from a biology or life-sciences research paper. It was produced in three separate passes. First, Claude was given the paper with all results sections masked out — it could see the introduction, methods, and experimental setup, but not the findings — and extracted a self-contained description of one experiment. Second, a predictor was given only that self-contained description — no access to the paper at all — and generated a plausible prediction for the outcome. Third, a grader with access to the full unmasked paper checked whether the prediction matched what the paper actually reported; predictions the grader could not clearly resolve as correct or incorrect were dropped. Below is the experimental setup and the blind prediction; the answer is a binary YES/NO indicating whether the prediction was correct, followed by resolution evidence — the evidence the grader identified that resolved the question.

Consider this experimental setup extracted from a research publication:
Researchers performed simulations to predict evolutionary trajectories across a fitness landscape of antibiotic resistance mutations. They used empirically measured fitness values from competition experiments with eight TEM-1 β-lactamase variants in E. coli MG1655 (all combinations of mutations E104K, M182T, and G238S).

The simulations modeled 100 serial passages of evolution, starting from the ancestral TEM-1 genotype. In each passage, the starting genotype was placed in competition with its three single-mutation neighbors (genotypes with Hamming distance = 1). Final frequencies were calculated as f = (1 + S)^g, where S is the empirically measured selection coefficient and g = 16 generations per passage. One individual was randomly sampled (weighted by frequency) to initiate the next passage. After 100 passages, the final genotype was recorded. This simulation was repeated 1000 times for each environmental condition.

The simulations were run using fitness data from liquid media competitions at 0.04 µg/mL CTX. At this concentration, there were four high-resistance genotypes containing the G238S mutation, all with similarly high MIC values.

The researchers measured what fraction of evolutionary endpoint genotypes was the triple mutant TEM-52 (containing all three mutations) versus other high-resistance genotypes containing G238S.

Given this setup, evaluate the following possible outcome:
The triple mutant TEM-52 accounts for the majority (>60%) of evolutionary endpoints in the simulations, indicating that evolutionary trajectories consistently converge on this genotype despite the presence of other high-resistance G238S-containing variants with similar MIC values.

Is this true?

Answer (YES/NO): NO